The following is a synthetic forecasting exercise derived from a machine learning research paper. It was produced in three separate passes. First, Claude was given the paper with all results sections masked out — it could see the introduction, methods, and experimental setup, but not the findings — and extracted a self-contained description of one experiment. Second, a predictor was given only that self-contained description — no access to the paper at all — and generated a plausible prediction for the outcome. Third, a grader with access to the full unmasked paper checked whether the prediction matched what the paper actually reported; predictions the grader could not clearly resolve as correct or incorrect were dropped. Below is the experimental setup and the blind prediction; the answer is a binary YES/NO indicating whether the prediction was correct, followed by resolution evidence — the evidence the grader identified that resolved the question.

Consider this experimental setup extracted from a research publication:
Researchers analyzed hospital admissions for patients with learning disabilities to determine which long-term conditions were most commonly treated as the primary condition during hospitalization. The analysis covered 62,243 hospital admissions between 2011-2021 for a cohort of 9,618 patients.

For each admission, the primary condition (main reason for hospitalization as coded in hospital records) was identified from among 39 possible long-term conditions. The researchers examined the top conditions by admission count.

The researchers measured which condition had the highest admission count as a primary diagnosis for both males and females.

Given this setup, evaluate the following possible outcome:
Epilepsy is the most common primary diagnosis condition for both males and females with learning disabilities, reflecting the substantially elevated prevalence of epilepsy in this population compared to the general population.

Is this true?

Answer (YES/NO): NO